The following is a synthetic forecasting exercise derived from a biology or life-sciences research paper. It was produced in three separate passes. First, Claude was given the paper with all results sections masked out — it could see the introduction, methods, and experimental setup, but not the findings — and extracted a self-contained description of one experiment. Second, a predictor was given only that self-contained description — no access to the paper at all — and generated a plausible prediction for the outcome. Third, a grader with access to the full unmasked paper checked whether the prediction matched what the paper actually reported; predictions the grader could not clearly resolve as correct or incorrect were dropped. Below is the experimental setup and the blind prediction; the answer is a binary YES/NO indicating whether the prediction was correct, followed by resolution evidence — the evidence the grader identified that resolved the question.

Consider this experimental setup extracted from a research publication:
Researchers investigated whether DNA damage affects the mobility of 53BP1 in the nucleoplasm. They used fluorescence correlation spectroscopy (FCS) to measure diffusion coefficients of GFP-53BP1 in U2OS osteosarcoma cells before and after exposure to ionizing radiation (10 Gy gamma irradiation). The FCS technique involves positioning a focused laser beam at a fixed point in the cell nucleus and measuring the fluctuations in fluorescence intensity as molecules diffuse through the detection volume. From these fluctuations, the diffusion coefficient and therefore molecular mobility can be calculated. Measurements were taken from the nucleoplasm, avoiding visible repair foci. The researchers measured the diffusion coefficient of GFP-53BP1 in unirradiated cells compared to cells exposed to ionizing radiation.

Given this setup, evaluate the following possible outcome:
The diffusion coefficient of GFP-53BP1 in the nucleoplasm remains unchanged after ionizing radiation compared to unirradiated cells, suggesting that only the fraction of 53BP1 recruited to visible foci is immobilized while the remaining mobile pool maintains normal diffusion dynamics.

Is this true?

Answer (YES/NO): NO